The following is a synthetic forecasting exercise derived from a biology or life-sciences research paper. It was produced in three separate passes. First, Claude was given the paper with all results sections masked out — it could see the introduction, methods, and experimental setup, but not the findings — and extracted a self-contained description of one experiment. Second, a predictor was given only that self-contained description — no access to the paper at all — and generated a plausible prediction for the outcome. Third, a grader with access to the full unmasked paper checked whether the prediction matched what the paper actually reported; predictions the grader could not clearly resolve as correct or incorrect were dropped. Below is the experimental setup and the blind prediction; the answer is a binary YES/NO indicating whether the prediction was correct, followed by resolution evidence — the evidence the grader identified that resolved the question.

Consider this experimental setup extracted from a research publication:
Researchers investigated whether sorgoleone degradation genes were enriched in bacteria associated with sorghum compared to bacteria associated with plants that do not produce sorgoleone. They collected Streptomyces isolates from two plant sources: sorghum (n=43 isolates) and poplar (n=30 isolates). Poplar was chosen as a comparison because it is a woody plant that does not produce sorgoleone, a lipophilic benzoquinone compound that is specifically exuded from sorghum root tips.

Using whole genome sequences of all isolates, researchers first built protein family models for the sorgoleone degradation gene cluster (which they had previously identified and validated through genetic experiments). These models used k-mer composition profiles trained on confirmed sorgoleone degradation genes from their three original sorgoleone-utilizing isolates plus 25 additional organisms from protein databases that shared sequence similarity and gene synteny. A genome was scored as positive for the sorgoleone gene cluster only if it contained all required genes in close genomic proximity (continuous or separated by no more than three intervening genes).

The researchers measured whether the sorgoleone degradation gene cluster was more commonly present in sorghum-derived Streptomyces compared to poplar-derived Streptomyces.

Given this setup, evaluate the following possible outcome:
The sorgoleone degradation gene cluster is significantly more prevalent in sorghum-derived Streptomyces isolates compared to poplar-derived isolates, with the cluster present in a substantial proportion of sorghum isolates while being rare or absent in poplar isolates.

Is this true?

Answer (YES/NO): YES